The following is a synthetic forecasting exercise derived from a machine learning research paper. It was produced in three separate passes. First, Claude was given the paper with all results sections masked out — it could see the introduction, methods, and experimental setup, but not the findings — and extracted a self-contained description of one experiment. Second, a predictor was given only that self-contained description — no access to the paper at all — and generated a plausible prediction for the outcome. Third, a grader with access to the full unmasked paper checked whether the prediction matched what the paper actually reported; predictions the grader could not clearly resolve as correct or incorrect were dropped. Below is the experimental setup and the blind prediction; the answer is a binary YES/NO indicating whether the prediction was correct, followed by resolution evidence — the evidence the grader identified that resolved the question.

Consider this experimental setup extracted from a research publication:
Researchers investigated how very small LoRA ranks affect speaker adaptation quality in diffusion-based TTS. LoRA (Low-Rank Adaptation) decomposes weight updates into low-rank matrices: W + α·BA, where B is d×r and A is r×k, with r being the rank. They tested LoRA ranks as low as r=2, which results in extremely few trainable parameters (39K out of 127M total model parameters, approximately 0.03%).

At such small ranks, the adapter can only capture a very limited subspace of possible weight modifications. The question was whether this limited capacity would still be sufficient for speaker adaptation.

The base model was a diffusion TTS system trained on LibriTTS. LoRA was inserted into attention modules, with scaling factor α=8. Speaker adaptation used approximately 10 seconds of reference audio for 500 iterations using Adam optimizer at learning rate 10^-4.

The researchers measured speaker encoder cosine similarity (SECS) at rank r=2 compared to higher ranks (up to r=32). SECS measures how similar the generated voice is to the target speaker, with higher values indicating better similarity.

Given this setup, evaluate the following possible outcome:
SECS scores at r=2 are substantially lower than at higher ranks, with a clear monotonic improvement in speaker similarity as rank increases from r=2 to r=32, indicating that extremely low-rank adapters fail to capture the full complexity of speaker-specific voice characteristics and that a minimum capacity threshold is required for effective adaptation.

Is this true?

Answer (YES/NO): NO